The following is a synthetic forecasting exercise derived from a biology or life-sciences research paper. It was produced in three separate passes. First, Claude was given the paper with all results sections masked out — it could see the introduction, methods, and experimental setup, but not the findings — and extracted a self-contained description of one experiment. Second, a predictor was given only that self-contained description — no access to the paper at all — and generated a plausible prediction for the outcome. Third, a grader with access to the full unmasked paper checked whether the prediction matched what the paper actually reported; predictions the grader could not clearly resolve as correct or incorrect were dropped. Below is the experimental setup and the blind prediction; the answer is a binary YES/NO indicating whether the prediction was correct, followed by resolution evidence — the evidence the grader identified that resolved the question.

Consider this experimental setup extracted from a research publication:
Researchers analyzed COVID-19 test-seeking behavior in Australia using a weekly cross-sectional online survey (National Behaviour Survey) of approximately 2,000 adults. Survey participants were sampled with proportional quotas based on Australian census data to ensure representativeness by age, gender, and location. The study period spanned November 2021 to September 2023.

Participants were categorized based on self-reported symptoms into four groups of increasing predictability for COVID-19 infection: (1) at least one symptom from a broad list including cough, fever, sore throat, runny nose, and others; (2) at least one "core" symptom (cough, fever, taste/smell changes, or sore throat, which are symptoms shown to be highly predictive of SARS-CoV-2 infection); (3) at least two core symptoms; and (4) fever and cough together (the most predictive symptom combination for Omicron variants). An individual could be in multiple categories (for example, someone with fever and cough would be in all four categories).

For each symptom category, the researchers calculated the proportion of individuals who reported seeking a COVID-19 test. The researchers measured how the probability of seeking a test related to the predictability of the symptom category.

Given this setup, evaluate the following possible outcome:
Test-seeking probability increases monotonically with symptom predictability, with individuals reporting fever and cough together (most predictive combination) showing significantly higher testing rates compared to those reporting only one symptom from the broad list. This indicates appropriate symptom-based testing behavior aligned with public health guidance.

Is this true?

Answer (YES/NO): YES